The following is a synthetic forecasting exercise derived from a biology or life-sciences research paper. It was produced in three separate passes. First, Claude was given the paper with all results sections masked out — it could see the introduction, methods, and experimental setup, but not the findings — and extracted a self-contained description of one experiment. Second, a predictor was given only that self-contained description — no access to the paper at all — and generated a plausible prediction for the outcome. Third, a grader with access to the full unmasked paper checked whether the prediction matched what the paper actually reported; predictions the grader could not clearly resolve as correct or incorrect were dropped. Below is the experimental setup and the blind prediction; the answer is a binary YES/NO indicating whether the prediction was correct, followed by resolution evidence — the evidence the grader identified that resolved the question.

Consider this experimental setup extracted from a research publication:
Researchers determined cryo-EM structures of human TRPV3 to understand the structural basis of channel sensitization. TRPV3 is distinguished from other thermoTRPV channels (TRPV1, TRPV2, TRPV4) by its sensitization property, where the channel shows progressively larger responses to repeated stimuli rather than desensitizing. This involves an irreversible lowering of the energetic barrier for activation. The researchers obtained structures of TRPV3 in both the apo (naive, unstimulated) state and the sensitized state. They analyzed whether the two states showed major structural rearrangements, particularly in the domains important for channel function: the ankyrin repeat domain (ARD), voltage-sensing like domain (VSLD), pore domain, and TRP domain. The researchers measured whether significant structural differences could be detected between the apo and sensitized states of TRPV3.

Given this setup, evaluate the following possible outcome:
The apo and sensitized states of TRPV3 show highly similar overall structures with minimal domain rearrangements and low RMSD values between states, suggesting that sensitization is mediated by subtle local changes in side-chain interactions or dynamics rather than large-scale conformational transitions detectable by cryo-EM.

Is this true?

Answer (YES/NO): NO